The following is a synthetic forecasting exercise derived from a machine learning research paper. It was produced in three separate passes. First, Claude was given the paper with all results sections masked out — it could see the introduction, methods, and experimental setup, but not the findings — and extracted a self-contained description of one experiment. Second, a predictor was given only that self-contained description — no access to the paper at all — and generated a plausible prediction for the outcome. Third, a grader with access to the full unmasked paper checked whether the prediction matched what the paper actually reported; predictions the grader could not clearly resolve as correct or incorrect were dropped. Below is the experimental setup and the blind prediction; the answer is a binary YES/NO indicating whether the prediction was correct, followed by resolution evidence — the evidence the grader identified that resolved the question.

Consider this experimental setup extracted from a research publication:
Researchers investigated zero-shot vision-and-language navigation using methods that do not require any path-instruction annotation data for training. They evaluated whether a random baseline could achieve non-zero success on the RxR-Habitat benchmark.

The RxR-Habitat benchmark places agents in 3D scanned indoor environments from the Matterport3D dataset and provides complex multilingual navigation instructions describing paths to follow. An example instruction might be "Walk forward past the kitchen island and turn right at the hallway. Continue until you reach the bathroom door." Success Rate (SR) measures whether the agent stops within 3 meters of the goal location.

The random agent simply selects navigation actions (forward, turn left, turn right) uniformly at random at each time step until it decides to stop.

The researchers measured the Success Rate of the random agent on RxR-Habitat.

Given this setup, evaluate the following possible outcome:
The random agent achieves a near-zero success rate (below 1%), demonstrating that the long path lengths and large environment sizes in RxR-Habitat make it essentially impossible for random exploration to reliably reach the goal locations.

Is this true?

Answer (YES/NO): NO